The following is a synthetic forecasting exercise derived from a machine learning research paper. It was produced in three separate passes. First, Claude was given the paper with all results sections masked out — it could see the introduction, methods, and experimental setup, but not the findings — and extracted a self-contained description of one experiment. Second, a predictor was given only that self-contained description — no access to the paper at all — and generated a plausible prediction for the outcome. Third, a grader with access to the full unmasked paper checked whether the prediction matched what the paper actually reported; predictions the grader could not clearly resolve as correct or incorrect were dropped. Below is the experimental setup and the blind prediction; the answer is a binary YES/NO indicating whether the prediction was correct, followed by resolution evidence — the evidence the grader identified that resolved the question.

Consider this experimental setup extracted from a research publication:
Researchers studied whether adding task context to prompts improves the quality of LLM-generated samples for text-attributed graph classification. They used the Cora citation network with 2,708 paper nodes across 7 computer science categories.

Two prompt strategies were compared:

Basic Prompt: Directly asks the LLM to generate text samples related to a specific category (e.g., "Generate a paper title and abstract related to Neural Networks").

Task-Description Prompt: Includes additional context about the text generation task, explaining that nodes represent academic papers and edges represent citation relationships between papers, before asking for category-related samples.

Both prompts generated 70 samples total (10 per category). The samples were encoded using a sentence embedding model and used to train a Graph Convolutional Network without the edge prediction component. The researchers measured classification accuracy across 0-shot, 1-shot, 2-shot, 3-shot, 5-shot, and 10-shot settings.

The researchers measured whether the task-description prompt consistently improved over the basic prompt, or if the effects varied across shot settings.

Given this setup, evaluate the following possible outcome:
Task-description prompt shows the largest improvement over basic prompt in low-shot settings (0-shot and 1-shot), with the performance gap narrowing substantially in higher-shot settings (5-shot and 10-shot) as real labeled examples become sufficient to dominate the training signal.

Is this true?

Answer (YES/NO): NO